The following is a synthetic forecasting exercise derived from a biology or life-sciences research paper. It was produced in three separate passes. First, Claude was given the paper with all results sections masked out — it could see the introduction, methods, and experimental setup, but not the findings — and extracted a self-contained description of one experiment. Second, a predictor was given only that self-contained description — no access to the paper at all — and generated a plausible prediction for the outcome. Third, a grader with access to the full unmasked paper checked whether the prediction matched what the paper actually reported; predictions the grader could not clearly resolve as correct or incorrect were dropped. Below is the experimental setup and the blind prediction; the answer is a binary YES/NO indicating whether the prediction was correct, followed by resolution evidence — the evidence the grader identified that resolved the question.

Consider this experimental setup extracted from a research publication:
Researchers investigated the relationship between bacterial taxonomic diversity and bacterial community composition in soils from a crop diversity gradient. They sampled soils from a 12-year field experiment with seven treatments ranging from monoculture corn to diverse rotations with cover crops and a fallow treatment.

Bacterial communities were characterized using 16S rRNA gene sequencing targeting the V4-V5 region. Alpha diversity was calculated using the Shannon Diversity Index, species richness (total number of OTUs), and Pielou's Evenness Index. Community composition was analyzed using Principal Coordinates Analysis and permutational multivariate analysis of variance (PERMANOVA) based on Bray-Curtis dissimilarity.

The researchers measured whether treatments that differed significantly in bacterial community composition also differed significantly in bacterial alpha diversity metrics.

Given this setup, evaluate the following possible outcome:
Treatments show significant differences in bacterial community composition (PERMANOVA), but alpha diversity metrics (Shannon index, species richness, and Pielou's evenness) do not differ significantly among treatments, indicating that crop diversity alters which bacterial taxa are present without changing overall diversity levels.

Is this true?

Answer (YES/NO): NO